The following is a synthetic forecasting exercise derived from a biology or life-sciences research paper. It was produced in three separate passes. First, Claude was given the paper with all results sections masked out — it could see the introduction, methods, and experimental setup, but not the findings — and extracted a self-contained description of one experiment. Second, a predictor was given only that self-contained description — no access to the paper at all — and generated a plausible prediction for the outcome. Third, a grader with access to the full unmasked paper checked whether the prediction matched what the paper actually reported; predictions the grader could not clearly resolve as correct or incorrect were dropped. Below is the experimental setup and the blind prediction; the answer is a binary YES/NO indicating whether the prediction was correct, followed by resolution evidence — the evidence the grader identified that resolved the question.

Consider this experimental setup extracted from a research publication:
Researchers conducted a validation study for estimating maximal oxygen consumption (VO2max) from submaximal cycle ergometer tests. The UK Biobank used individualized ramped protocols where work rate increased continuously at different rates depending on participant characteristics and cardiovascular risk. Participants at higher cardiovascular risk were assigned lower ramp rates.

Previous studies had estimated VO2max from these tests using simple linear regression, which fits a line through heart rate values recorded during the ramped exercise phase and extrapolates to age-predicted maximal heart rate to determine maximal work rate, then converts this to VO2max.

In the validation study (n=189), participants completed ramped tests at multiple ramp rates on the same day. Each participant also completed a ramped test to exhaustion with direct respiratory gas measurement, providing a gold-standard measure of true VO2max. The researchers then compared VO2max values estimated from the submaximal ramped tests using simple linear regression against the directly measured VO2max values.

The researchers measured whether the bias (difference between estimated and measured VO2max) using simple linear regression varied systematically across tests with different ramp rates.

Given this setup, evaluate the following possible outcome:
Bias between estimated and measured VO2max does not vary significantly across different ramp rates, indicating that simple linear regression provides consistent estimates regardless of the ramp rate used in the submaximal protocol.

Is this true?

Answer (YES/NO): NO